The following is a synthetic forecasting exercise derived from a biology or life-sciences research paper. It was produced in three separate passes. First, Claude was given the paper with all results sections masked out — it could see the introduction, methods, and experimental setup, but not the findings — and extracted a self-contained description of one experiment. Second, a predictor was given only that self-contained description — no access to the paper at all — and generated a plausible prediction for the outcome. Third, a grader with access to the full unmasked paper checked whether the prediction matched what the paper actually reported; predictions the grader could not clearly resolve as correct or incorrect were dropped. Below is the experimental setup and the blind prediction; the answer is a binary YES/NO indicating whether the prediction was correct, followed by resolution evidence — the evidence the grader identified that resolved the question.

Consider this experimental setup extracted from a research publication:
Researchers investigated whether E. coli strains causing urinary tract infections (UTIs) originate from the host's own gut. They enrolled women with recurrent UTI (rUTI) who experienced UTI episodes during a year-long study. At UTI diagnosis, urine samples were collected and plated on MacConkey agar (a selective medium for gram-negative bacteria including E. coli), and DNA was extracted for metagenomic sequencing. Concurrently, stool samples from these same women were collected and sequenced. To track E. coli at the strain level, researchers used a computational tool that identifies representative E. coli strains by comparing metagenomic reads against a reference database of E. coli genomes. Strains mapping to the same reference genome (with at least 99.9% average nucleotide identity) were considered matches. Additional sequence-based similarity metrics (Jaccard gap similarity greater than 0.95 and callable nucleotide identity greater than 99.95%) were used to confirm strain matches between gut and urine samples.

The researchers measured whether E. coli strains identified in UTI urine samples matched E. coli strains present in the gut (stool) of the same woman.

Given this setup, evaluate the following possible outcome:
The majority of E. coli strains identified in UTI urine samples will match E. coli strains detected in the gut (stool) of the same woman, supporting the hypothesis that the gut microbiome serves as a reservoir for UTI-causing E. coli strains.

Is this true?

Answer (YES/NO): YES